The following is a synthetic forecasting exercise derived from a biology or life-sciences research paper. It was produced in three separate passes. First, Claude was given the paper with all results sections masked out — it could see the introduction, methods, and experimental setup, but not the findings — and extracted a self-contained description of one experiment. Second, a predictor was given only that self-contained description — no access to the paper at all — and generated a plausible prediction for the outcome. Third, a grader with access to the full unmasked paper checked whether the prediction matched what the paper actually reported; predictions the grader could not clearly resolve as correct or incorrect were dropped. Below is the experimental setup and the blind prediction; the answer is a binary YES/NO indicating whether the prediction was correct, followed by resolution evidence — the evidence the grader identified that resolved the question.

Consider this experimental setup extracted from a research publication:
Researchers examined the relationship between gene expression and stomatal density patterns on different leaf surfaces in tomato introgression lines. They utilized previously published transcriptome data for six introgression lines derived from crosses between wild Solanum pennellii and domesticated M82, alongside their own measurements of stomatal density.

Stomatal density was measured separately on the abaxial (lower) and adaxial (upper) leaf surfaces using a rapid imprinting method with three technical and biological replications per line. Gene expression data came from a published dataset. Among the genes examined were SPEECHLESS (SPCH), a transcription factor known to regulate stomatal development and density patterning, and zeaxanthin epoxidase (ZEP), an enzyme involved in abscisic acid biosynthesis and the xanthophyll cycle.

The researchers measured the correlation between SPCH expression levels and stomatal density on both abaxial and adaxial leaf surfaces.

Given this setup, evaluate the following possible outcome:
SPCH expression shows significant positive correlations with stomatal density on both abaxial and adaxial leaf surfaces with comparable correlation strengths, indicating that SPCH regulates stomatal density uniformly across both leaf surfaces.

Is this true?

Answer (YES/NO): NO